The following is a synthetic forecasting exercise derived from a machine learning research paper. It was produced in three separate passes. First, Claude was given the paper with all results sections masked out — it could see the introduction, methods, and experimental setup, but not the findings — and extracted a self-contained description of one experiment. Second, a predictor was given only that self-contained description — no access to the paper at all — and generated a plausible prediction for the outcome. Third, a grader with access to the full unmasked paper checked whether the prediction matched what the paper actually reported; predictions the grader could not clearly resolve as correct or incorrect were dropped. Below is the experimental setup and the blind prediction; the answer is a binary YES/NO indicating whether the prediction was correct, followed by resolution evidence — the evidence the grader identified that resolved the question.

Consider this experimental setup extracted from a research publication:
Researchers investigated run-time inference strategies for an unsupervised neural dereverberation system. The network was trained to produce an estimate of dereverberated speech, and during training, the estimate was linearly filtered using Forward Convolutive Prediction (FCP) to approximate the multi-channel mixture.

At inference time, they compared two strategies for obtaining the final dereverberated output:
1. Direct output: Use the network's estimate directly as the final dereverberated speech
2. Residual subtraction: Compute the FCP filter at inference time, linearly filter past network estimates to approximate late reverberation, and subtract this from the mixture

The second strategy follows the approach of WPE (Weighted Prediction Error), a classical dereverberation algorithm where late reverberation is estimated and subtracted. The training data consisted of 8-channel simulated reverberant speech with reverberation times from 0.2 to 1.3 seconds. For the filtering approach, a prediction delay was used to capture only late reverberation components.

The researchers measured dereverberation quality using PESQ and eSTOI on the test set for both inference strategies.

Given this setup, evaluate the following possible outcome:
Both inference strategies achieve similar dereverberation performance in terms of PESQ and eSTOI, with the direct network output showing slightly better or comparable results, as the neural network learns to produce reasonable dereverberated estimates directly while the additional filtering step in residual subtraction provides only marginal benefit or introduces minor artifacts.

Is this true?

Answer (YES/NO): NO